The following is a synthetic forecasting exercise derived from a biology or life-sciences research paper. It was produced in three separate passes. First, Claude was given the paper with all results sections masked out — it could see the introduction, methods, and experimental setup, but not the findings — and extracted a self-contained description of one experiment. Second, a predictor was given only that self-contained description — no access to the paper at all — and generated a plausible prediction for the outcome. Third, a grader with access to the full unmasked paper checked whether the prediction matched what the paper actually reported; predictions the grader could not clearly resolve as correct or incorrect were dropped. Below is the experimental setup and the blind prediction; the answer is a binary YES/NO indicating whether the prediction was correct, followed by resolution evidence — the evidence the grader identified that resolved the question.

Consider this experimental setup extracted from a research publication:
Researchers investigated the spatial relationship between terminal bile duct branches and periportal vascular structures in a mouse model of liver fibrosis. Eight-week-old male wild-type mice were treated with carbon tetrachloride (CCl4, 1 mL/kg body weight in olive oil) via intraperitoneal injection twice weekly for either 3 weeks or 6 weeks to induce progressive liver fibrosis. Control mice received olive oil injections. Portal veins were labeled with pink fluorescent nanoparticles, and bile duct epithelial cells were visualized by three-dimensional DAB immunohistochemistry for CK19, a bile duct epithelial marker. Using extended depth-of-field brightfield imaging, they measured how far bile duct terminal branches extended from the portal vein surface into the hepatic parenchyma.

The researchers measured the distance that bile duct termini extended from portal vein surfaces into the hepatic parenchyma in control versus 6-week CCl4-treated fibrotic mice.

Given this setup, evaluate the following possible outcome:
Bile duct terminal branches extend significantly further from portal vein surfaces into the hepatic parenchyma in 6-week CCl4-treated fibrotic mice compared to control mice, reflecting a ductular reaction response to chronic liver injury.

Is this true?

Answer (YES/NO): YES